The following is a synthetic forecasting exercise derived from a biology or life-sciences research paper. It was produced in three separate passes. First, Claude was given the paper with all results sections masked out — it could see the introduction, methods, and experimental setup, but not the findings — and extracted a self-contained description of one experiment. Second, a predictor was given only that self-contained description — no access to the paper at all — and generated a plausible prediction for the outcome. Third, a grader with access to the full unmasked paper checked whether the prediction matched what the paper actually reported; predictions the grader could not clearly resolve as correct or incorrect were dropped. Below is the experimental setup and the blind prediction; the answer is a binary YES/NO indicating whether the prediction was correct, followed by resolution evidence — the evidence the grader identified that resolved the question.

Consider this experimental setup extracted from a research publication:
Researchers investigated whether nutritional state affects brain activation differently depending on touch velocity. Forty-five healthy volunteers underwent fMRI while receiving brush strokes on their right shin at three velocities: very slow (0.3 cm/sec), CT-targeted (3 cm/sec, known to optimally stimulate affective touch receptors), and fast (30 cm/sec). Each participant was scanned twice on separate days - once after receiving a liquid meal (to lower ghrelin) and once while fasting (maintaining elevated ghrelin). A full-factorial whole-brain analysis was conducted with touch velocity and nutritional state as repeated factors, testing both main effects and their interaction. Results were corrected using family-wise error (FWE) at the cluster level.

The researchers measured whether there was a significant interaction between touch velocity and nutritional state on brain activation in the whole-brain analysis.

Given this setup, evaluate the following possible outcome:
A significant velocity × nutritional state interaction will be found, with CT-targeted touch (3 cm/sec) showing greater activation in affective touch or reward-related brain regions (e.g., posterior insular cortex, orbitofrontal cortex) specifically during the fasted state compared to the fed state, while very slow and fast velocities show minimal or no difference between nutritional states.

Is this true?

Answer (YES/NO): NO